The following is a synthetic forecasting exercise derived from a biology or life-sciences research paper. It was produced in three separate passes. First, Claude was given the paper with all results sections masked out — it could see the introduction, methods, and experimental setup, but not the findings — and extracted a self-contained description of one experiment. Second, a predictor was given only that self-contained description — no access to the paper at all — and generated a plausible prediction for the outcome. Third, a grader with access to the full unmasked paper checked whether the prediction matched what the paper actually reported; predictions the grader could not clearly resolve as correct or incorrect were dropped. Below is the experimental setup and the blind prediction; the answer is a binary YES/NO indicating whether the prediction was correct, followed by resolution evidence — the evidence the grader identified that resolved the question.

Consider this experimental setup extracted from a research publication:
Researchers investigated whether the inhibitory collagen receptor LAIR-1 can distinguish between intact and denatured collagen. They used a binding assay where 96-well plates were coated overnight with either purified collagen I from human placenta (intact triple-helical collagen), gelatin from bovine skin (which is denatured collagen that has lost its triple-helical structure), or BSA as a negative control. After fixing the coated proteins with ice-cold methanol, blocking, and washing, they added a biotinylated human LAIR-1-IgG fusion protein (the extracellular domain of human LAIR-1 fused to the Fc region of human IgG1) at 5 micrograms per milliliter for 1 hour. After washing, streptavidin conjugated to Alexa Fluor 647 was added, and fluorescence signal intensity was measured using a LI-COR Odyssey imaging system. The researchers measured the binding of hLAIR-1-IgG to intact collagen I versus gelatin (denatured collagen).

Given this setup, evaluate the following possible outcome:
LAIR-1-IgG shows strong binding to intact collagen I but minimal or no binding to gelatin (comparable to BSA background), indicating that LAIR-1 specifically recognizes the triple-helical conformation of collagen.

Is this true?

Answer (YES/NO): NO